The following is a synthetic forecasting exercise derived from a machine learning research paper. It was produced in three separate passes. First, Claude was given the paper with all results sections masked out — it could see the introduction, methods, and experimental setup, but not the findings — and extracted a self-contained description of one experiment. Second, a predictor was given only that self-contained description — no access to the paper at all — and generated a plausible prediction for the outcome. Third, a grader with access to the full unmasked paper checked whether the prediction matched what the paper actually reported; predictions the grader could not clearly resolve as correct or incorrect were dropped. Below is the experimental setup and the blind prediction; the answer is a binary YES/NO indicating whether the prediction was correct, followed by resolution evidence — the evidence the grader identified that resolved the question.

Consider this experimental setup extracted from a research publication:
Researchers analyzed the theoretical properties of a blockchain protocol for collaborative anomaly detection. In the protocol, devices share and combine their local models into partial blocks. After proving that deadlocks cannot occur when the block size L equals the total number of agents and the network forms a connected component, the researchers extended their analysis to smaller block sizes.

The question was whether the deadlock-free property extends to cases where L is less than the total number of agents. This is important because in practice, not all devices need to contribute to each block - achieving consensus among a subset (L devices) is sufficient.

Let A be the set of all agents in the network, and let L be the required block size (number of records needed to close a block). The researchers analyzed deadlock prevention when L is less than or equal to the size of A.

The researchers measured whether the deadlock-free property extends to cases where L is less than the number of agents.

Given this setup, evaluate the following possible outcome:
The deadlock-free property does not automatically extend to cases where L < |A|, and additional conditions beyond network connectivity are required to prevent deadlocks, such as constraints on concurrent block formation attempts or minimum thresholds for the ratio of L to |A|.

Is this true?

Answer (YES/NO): NO